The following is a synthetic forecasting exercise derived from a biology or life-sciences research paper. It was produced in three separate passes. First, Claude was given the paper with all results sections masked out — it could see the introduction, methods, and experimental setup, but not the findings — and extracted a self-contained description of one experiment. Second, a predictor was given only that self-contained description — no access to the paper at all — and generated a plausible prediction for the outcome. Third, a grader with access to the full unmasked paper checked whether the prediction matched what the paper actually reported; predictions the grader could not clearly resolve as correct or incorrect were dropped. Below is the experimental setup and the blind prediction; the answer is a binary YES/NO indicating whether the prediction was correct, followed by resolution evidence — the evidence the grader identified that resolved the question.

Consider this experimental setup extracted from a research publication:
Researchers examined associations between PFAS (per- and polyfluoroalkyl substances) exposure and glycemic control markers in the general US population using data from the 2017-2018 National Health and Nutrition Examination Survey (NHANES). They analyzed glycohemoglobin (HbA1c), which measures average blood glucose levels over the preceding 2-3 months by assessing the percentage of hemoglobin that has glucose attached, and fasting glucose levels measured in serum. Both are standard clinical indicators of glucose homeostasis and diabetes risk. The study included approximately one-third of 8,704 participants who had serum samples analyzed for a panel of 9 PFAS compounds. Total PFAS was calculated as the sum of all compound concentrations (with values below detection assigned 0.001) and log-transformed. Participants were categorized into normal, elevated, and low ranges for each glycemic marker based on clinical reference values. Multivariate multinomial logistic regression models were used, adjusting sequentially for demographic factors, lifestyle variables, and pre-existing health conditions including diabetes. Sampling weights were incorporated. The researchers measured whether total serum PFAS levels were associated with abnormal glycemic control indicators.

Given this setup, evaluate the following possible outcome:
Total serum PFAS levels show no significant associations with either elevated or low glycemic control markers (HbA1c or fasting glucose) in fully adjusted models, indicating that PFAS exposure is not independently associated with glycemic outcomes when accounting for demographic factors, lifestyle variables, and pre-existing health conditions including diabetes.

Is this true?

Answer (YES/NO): YES